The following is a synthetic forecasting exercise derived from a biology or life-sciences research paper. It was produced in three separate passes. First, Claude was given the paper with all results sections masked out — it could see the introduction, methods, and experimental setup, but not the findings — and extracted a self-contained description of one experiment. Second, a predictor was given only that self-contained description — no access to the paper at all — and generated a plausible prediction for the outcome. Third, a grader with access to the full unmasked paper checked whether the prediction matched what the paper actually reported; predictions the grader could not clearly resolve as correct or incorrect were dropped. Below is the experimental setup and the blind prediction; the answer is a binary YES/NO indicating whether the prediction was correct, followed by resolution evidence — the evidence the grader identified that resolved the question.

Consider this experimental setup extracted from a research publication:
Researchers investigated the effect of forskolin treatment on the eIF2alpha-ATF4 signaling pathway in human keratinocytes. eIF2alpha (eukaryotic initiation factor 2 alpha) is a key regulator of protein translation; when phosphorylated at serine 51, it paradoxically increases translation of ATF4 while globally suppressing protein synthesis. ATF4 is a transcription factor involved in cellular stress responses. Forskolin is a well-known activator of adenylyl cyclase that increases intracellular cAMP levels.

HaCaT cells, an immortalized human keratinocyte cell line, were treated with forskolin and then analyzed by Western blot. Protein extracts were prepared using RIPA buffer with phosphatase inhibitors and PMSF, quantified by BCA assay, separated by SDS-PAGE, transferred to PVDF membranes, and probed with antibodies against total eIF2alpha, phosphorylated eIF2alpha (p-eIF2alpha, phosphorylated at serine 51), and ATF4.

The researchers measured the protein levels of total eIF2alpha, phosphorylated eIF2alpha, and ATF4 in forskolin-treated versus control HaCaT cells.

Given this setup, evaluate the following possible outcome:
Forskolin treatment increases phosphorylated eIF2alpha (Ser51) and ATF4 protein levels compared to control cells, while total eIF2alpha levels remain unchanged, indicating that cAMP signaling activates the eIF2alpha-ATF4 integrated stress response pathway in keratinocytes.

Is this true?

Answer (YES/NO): NO